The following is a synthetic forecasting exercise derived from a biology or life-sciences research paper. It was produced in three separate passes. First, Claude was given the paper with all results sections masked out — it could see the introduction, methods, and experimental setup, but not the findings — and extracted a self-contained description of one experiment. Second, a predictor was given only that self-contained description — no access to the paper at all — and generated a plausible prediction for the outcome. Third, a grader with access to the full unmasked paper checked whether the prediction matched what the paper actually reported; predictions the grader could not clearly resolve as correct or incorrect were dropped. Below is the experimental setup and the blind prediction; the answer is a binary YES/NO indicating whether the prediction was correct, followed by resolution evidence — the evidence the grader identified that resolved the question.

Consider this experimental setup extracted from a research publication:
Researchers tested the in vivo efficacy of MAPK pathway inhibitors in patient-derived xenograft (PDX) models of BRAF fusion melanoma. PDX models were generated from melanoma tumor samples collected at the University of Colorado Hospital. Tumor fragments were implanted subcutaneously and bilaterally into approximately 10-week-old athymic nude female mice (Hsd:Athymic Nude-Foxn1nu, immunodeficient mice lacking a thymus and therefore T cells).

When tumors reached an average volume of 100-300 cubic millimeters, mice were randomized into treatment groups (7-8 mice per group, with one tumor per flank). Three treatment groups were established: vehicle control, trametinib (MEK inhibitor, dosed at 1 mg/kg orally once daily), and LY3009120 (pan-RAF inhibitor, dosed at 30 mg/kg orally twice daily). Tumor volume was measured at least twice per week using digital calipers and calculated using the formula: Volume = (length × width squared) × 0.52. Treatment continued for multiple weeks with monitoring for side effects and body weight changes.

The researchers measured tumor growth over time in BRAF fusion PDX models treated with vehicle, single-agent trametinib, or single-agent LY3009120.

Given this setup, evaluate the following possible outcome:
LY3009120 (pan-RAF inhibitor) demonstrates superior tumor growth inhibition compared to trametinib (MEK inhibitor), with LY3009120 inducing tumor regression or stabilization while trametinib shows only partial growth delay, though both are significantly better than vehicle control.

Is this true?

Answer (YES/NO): NO